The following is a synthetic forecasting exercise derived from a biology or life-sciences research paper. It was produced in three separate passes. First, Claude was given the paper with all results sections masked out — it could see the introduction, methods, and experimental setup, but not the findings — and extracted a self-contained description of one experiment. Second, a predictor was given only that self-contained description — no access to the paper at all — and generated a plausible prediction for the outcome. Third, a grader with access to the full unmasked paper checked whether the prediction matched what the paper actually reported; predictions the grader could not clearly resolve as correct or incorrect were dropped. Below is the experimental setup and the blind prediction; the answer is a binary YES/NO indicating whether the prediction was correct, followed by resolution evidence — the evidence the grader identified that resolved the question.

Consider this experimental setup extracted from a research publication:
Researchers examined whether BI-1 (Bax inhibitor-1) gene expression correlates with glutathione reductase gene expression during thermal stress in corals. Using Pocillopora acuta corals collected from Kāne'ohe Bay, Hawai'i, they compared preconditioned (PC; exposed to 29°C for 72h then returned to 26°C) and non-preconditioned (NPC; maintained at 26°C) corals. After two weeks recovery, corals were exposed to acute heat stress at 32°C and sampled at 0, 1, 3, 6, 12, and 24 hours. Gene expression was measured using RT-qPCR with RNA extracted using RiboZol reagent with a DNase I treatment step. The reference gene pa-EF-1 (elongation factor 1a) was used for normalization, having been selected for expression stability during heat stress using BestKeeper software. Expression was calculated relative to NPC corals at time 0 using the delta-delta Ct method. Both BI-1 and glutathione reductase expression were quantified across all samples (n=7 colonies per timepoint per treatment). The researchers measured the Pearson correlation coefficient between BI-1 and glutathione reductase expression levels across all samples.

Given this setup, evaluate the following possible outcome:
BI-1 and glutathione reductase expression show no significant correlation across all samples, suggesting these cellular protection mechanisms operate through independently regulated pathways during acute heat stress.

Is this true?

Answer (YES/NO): NO